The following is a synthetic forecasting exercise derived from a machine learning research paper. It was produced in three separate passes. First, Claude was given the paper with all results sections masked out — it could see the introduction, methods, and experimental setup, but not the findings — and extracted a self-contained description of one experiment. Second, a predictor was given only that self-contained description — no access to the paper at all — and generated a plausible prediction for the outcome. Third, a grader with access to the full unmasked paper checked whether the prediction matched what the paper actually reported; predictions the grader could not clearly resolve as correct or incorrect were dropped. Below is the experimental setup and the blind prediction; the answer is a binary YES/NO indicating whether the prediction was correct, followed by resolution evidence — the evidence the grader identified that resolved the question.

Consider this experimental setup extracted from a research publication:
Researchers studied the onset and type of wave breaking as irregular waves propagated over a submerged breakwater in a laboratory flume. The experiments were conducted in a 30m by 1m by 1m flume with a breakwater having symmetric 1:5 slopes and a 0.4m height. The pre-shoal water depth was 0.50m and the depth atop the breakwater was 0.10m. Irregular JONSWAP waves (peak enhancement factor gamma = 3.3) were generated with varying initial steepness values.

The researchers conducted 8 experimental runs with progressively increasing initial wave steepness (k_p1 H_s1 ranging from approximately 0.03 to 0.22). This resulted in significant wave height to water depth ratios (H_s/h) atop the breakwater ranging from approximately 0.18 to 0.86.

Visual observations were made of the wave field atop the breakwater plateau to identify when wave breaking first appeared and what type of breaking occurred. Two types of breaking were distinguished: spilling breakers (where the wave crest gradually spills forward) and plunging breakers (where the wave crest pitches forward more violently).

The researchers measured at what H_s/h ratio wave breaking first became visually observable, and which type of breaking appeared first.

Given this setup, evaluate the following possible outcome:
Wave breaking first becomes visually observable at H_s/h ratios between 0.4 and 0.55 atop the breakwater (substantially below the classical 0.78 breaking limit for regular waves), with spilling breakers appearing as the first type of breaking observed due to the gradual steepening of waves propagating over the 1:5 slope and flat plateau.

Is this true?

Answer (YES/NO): YES